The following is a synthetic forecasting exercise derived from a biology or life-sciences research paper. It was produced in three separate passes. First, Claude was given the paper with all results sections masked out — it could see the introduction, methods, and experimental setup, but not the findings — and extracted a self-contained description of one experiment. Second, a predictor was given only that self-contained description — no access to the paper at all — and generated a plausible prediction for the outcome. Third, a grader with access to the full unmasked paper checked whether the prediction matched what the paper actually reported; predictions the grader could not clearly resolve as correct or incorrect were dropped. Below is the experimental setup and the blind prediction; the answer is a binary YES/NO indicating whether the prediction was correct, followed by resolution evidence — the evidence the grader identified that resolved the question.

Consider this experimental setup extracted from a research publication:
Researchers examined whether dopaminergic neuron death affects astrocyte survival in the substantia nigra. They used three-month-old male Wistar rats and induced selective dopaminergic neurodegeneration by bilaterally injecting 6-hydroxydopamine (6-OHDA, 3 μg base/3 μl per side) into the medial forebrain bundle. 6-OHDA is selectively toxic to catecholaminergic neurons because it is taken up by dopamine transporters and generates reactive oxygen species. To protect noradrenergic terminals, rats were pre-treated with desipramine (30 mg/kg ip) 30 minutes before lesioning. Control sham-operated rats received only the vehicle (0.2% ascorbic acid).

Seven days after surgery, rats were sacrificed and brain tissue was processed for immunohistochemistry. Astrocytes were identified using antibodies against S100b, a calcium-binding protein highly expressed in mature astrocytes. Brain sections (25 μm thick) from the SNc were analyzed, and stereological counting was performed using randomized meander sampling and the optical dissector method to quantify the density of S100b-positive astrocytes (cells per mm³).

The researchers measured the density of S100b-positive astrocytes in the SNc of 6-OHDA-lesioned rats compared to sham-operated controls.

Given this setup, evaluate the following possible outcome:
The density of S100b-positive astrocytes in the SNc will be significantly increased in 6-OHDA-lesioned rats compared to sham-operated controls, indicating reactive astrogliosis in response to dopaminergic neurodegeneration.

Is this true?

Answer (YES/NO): NO